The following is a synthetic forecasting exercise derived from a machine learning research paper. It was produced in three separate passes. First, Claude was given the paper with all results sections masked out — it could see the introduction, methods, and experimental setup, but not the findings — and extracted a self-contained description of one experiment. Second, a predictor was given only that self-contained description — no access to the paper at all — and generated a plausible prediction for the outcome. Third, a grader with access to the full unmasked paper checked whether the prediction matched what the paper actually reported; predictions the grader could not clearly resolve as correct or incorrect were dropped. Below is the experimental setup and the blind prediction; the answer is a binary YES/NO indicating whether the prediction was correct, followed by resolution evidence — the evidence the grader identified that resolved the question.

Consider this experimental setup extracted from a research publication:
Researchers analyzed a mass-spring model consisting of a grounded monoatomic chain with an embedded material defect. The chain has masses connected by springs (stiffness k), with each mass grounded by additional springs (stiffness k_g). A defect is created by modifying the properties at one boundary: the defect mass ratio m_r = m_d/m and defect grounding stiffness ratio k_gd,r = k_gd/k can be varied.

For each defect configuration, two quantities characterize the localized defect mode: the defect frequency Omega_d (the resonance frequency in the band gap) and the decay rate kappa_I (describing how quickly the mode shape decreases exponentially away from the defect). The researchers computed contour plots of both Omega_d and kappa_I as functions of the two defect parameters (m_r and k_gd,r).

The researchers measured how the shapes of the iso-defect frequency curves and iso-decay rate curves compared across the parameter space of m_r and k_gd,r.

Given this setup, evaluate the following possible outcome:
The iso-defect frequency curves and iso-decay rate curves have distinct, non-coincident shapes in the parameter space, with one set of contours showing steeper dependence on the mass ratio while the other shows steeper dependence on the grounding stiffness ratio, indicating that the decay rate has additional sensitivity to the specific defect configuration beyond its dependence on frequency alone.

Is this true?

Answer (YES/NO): NO